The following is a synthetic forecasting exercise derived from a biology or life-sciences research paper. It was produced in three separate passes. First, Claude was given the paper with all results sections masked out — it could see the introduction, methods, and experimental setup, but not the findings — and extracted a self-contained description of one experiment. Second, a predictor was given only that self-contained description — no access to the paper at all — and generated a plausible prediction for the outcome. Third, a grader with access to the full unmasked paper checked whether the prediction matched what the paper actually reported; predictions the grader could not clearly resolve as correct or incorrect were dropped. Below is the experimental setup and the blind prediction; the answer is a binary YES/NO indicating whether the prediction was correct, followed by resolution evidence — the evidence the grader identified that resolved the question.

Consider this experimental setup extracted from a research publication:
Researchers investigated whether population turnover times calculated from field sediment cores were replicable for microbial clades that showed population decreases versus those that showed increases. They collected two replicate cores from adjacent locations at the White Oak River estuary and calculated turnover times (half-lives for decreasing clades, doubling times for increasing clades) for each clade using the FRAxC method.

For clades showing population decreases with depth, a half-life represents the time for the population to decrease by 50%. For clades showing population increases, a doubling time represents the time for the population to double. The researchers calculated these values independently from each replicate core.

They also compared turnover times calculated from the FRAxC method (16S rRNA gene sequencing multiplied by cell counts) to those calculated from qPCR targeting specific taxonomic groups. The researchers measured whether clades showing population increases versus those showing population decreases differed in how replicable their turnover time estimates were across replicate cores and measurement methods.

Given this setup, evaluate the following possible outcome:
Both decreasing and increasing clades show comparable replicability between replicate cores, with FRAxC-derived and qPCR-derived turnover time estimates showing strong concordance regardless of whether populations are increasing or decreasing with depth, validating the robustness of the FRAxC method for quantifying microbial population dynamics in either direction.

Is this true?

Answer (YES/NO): NO